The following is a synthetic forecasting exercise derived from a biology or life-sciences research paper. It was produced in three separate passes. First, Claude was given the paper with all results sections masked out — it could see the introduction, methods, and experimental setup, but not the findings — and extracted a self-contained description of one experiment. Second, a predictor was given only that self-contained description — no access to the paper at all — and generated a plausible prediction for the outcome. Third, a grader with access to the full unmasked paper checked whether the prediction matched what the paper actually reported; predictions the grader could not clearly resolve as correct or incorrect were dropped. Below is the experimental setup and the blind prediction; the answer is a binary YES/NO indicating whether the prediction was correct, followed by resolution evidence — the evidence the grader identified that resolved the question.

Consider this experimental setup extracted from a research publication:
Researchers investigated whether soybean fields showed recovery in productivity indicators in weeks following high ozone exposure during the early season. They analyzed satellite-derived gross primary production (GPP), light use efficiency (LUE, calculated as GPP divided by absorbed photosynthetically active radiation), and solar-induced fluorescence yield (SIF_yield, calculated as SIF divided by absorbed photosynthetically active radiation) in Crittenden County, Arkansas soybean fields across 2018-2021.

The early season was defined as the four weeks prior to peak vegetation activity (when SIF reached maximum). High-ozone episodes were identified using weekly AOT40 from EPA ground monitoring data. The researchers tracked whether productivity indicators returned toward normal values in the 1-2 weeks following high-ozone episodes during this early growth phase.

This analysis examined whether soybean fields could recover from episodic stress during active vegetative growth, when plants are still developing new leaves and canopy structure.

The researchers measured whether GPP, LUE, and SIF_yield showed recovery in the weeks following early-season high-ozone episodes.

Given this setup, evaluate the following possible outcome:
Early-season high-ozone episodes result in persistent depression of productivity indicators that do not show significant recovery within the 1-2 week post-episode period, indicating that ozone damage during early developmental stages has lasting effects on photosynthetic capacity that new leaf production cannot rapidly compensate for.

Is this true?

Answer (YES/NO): YES